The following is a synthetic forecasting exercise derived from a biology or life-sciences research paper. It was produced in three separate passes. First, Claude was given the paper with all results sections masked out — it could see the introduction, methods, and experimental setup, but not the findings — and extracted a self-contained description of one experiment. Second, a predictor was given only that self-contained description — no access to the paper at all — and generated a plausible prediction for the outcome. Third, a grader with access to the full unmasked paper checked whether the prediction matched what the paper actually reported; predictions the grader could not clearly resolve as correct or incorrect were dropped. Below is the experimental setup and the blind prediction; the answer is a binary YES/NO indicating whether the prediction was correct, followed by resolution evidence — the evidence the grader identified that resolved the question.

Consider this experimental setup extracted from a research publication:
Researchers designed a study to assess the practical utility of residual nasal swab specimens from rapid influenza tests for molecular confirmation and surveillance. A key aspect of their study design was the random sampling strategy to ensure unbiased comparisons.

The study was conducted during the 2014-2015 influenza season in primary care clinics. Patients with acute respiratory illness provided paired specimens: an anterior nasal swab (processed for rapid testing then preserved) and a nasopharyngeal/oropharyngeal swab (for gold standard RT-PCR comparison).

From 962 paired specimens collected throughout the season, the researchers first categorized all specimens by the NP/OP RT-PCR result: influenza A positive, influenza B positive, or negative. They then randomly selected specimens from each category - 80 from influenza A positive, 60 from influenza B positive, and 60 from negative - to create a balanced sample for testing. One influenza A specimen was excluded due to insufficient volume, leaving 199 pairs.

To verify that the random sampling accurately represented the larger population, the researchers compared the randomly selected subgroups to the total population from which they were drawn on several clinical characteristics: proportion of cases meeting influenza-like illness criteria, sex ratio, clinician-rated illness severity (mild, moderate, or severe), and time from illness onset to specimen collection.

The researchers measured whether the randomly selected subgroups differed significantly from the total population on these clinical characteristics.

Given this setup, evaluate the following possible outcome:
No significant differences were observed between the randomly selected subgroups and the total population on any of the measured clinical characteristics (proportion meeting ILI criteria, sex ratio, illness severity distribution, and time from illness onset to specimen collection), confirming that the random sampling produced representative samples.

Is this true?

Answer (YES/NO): YES